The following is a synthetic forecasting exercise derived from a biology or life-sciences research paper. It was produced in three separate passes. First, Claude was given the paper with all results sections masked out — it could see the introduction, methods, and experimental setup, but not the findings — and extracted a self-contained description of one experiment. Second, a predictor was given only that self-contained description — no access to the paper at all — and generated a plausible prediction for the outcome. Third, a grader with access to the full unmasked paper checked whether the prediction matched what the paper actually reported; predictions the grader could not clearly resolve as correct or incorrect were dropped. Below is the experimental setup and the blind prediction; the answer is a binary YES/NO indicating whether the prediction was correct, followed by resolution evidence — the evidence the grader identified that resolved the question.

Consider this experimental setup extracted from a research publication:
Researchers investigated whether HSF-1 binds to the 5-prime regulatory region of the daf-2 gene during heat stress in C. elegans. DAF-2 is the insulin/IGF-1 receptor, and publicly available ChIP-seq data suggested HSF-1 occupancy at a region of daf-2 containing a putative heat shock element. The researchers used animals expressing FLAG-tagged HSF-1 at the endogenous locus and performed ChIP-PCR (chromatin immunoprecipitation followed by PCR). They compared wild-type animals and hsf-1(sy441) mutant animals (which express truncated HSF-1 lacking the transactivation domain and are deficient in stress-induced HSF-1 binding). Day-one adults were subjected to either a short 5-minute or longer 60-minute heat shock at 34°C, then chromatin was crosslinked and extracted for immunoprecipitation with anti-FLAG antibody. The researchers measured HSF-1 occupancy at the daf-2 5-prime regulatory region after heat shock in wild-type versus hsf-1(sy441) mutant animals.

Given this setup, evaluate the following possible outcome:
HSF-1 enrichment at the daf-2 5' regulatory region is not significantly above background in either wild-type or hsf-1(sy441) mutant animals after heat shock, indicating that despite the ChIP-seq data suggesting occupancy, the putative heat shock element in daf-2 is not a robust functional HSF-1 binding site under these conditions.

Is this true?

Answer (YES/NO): NO